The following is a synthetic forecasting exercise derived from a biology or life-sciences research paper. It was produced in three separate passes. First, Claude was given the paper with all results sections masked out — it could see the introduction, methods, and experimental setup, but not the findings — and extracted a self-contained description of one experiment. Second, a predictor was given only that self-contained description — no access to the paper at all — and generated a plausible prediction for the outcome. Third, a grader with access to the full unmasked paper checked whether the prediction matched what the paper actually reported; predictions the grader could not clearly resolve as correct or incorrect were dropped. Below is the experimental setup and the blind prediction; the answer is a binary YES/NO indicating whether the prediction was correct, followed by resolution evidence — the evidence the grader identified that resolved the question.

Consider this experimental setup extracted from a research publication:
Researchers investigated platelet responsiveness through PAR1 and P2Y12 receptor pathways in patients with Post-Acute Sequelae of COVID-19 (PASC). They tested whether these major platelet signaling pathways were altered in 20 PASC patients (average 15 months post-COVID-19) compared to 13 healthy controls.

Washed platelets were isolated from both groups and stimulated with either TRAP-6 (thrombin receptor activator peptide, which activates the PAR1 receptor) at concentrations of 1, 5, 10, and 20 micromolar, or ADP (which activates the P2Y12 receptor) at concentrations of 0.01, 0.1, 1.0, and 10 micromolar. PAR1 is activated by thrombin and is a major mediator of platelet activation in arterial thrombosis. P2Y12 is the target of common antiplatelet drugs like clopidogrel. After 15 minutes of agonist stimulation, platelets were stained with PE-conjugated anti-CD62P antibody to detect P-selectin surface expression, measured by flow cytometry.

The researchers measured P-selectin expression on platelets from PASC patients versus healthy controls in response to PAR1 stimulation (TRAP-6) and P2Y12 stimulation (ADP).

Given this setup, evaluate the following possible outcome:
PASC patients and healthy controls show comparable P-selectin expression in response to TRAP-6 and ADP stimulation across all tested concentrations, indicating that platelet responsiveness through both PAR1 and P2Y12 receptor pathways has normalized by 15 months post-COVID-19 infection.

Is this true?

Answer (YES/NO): YES